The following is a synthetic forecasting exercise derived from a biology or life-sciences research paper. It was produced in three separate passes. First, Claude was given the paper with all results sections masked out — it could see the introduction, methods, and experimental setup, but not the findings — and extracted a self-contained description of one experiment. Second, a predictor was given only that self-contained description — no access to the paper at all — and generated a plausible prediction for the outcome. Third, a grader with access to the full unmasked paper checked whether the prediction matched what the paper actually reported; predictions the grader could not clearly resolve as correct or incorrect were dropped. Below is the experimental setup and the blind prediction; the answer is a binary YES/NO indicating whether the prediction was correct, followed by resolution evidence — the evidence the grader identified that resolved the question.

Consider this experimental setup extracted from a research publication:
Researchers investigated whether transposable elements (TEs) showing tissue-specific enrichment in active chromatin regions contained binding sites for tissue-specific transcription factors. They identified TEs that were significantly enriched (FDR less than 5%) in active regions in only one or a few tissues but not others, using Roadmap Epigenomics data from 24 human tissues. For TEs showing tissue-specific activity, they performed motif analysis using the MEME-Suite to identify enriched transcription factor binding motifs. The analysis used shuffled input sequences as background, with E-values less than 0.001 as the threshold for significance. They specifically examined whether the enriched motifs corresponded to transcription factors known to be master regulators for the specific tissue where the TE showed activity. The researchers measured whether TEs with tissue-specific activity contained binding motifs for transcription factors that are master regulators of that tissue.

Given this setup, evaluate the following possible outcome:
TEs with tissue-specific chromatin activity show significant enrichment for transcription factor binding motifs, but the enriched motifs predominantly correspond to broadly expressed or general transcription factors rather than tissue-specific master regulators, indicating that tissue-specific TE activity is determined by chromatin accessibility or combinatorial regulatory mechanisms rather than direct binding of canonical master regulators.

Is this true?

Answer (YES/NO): NO